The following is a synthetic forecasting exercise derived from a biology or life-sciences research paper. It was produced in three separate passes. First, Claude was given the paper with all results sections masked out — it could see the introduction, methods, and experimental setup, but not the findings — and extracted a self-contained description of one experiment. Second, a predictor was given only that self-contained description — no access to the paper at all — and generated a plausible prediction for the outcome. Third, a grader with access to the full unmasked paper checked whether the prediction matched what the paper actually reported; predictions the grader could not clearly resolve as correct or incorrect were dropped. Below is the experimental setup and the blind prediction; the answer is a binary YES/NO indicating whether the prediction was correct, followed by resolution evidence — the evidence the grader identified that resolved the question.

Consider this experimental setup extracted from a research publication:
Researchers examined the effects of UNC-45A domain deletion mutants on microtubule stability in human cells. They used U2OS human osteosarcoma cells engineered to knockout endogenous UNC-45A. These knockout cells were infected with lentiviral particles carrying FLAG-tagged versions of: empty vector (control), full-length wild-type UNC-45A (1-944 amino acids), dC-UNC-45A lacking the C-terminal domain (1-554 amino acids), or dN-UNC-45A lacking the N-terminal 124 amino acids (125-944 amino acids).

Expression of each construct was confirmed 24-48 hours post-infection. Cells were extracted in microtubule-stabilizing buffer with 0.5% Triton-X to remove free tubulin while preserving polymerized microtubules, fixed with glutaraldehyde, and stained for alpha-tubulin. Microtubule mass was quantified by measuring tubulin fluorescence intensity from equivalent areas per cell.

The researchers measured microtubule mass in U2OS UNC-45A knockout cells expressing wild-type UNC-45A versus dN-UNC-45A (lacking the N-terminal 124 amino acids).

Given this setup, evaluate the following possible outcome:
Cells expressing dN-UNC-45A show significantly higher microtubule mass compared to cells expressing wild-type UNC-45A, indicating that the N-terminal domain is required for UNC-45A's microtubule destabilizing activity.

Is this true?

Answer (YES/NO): YES